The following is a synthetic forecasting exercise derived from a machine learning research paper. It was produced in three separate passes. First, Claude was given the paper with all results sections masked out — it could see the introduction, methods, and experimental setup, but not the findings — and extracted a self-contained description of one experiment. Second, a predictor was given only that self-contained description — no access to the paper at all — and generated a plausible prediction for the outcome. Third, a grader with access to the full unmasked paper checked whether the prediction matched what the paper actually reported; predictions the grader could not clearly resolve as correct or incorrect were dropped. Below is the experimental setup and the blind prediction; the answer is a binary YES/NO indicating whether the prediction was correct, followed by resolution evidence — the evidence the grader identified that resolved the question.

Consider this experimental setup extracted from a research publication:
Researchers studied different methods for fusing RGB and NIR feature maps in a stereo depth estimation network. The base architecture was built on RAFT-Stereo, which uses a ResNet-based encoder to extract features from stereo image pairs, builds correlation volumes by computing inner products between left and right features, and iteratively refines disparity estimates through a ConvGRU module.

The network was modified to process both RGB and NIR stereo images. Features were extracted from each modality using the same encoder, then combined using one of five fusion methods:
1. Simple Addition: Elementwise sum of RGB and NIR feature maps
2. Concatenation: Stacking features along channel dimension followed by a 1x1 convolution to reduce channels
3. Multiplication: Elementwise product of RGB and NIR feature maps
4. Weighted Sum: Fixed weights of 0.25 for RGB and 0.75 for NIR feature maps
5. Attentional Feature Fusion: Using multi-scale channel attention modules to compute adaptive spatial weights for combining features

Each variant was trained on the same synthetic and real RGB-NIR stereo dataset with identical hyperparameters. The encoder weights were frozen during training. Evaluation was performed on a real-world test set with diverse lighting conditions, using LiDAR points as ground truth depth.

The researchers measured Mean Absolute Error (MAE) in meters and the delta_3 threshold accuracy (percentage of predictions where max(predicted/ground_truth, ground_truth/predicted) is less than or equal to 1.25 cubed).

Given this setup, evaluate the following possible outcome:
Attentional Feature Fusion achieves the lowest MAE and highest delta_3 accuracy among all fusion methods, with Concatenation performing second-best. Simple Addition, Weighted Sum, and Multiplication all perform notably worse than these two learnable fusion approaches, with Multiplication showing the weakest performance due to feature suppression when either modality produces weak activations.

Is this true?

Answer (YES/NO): NO